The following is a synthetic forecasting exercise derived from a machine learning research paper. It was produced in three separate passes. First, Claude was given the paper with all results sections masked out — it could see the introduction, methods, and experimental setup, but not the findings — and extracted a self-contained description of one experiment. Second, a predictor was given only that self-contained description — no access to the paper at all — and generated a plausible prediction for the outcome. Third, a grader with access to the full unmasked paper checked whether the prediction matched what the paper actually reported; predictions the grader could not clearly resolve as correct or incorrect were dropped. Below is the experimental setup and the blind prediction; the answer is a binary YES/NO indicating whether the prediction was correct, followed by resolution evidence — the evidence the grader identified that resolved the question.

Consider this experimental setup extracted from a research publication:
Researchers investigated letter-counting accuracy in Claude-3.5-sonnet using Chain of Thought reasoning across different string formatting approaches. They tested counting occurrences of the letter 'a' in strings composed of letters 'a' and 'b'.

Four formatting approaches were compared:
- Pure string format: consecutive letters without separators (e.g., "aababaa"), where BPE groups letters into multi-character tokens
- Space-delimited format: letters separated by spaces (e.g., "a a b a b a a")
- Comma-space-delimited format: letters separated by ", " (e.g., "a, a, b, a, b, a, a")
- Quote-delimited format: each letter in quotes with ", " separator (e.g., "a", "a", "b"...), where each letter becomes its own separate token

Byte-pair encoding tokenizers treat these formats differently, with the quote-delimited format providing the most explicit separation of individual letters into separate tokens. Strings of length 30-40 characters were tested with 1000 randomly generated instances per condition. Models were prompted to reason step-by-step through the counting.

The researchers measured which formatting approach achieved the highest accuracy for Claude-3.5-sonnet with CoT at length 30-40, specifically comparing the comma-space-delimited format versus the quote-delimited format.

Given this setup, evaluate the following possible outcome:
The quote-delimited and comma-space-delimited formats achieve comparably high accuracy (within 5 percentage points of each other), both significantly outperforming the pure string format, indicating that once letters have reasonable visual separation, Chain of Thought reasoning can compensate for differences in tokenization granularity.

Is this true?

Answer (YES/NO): YES